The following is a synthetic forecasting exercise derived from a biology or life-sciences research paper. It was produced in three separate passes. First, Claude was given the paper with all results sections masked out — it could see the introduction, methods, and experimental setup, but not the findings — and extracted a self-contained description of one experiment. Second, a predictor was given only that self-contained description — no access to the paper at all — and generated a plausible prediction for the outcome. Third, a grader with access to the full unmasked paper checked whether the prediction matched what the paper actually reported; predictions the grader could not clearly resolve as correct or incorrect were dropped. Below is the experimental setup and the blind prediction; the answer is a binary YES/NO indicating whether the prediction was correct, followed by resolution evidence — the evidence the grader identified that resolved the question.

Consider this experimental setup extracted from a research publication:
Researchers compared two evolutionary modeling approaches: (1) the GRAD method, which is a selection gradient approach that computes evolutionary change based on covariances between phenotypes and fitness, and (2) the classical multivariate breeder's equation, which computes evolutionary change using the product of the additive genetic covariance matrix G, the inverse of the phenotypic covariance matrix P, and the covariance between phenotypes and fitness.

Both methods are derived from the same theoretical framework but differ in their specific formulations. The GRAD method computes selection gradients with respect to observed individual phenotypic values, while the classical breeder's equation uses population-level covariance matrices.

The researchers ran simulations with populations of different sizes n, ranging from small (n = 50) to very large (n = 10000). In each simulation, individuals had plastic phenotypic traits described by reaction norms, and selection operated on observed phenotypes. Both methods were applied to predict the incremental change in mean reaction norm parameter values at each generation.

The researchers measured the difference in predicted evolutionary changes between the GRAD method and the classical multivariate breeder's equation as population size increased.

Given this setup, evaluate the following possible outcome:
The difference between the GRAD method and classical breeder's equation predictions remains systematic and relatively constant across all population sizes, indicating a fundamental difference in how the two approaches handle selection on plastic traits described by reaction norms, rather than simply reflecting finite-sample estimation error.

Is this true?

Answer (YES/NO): NO